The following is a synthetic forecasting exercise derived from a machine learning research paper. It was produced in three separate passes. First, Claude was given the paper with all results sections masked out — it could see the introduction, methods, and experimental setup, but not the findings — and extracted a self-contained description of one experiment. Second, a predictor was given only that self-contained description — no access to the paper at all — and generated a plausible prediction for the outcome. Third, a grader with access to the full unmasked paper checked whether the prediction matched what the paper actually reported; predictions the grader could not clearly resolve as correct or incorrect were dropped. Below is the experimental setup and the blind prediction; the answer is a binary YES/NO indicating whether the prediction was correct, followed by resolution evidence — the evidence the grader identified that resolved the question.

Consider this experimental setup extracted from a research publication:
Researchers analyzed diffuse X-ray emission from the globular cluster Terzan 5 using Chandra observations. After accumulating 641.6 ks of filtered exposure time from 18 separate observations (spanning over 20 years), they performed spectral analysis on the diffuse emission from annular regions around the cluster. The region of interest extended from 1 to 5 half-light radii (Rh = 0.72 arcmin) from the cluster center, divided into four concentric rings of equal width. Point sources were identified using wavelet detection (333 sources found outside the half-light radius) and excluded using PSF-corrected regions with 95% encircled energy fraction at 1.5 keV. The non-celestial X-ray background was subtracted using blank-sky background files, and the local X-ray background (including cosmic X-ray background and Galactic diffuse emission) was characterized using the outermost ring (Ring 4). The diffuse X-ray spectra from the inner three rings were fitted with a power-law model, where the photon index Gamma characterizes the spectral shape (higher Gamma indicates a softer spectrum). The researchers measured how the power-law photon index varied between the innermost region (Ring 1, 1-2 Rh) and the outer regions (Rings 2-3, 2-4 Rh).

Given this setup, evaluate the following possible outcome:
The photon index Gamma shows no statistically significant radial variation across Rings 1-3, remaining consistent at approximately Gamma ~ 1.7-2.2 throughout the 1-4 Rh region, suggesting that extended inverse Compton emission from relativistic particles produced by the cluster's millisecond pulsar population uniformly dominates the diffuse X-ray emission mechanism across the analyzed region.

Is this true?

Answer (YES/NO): NO